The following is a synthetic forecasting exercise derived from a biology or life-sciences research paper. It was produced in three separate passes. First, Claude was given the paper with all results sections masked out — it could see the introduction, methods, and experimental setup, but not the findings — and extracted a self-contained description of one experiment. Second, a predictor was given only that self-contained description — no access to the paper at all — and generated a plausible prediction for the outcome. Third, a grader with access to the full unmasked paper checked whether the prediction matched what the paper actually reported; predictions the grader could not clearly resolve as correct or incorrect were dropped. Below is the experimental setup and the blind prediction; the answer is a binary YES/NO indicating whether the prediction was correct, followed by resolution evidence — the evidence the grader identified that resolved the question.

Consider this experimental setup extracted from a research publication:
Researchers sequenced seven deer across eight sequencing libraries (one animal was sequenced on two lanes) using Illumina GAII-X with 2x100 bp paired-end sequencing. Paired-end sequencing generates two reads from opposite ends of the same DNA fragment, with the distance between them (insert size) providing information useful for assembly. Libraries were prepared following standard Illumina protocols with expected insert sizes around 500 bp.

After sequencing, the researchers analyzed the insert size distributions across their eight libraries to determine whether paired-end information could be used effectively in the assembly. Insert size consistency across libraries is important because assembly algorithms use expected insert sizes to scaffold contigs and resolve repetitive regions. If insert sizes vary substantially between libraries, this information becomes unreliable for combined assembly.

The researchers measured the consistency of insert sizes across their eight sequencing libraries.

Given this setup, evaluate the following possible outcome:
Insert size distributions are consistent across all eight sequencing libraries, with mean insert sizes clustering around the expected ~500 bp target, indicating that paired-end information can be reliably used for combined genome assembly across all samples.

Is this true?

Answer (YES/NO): NO